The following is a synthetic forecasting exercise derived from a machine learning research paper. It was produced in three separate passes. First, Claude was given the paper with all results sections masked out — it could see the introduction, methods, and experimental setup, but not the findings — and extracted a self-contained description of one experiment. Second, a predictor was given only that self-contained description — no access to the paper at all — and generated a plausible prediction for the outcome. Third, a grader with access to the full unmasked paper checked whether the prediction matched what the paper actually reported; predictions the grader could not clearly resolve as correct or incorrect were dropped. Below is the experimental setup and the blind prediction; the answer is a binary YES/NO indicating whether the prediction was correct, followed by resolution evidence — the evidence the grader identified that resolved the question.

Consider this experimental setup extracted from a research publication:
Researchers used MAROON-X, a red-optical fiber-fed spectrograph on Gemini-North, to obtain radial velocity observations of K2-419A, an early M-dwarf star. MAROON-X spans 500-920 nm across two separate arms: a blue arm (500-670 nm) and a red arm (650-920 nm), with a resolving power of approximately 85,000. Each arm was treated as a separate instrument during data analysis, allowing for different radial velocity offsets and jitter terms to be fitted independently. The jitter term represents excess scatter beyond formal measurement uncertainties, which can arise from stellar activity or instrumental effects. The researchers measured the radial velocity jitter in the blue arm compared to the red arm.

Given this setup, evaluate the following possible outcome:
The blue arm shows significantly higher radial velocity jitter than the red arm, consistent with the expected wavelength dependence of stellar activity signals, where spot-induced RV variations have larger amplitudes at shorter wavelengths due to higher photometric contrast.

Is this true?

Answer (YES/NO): YES